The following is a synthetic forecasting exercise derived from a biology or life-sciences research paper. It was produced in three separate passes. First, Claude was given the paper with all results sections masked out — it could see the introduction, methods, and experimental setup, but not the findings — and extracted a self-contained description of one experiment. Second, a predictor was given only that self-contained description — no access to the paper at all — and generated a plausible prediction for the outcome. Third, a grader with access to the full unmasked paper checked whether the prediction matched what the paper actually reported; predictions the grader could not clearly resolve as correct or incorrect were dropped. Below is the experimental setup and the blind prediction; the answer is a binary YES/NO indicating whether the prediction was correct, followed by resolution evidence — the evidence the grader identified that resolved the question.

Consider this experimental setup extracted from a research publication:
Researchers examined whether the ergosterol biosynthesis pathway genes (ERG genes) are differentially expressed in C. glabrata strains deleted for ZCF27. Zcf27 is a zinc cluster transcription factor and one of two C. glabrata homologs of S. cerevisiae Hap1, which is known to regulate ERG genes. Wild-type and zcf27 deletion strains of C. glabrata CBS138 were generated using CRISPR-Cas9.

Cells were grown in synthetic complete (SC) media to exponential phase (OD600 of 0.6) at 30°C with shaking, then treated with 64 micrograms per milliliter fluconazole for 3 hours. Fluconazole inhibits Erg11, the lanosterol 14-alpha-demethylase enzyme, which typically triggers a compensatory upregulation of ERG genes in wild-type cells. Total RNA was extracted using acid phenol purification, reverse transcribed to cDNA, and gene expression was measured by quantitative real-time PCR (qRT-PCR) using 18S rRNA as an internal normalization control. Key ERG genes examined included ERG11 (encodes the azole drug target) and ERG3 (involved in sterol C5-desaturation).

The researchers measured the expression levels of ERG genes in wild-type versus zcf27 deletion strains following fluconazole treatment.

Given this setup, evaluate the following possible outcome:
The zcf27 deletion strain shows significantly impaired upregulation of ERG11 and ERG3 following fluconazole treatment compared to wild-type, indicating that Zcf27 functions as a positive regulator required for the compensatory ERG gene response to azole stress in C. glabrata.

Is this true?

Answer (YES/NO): YES